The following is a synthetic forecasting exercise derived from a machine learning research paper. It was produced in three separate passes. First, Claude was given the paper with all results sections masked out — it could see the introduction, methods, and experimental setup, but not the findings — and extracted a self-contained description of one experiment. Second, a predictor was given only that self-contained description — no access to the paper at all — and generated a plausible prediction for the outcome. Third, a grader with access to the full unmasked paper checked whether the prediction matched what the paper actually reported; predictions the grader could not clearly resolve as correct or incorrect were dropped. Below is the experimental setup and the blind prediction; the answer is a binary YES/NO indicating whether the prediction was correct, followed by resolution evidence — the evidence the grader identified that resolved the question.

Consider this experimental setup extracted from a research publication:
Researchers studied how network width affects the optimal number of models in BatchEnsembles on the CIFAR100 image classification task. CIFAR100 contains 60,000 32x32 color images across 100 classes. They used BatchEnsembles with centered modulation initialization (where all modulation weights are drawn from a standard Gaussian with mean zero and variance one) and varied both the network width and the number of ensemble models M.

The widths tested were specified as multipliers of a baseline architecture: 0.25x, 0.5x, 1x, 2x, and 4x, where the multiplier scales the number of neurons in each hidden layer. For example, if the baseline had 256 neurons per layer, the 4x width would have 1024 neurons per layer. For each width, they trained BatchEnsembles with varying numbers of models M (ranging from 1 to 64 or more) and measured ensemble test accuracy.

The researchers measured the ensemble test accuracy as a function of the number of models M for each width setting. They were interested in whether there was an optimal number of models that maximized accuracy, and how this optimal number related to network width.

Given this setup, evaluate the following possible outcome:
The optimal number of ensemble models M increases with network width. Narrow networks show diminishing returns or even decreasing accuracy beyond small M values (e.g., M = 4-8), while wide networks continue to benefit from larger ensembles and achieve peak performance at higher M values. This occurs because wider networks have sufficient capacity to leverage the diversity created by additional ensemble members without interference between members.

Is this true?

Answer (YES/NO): YES